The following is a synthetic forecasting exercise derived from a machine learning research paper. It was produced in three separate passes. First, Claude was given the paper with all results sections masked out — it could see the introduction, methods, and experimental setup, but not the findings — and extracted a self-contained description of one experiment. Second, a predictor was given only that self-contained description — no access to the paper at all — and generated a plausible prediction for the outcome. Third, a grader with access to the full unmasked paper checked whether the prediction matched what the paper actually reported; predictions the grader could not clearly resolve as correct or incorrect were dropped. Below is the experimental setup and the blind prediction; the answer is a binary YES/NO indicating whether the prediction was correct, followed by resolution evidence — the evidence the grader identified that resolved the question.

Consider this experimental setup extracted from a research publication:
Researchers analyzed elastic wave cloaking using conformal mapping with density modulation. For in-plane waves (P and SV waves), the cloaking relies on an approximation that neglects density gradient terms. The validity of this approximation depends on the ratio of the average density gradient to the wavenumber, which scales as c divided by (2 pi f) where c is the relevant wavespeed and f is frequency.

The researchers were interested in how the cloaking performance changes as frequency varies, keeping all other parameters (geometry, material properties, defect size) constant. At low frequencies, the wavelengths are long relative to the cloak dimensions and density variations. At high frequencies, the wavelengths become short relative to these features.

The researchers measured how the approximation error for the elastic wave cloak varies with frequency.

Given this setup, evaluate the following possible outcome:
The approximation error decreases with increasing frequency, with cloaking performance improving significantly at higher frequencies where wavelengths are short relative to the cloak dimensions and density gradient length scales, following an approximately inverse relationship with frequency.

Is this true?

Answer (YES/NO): YES